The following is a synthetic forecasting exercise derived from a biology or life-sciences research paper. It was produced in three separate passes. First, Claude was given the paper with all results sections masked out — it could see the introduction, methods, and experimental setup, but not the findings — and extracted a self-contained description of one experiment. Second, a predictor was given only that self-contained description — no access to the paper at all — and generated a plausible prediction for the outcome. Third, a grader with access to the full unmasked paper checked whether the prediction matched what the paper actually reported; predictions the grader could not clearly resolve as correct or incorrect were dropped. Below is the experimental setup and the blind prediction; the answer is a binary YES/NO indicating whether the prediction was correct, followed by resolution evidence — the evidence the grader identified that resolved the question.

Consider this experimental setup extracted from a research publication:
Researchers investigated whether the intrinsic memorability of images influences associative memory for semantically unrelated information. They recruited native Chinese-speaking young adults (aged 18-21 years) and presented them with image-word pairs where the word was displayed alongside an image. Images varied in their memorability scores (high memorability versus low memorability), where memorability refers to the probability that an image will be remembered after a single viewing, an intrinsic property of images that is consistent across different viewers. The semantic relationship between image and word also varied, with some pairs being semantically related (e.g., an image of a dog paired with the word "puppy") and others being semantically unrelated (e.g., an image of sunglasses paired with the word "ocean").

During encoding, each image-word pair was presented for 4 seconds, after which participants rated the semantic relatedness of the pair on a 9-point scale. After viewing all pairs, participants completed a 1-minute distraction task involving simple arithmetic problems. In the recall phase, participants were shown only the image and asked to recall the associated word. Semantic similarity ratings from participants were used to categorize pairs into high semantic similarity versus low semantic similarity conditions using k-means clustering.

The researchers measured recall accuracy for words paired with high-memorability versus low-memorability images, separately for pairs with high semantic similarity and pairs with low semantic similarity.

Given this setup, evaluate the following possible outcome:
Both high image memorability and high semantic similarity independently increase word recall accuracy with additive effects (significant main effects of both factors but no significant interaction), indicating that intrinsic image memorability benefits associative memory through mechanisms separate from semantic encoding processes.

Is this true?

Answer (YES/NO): NO